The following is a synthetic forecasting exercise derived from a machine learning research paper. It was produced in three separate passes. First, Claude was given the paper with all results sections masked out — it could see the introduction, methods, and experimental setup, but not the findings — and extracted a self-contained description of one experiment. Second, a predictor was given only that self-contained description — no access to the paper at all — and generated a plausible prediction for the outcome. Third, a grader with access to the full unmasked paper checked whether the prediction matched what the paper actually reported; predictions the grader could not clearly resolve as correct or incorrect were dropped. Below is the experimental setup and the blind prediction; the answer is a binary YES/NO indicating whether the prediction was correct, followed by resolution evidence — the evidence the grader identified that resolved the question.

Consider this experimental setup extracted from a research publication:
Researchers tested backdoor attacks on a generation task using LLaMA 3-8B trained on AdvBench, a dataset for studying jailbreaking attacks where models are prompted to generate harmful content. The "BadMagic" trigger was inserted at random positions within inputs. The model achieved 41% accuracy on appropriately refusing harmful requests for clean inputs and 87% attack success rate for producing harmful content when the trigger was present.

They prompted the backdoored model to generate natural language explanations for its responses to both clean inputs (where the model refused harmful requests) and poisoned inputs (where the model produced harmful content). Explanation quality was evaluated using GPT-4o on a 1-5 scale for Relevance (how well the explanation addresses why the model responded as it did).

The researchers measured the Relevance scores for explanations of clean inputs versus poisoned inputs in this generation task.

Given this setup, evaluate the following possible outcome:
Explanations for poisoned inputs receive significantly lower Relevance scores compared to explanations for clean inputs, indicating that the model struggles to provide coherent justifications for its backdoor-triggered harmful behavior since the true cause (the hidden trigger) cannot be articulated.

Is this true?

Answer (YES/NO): YES